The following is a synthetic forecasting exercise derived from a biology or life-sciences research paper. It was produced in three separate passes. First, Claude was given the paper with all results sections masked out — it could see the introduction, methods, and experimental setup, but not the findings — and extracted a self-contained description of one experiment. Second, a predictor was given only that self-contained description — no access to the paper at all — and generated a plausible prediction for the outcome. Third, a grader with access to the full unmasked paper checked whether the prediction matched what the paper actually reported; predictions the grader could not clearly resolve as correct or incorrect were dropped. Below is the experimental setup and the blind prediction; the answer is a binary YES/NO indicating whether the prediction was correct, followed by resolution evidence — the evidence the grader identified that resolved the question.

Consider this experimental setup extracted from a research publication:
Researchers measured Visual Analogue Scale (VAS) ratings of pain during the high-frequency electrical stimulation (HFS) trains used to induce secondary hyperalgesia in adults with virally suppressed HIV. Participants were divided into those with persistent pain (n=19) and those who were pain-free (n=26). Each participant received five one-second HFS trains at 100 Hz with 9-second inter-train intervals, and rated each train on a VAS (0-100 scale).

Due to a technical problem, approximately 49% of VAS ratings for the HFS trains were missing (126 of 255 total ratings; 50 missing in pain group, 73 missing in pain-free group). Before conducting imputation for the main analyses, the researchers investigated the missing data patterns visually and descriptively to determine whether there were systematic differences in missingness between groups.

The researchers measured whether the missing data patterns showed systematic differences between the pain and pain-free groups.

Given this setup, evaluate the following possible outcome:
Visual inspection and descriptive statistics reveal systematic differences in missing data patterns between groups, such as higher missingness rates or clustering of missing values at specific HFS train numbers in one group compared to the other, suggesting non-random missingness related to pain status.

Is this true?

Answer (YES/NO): NO